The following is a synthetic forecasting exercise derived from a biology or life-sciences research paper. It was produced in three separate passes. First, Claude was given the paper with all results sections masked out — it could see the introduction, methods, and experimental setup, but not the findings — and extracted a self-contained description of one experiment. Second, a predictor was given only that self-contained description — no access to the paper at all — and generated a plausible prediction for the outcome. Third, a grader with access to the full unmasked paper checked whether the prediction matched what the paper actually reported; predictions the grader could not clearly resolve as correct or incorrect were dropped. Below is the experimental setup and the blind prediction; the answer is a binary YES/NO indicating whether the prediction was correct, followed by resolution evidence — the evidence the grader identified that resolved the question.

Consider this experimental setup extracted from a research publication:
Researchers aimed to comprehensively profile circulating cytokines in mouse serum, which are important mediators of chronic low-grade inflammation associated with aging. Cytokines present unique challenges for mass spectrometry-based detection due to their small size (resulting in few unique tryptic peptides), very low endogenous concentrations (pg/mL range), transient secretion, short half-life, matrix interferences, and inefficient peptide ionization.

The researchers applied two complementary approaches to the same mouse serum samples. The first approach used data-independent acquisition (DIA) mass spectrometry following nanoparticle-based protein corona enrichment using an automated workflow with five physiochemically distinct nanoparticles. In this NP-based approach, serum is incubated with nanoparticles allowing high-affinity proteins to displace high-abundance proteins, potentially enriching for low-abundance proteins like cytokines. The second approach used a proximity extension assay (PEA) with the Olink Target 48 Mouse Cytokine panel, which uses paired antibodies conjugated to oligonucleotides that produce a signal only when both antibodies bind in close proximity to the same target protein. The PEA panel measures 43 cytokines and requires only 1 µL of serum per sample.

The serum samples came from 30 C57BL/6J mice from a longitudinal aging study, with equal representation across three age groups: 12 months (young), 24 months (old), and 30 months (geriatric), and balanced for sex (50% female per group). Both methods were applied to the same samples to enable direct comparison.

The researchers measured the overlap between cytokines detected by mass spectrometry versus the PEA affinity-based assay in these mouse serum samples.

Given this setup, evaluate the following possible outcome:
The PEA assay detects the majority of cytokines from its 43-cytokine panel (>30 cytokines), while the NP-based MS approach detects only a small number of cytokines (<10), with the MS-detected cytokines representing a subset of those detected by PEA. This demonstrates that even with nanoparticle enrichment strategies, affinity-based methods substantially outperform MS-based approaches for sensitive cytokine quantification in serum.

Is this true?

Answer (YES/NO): YES